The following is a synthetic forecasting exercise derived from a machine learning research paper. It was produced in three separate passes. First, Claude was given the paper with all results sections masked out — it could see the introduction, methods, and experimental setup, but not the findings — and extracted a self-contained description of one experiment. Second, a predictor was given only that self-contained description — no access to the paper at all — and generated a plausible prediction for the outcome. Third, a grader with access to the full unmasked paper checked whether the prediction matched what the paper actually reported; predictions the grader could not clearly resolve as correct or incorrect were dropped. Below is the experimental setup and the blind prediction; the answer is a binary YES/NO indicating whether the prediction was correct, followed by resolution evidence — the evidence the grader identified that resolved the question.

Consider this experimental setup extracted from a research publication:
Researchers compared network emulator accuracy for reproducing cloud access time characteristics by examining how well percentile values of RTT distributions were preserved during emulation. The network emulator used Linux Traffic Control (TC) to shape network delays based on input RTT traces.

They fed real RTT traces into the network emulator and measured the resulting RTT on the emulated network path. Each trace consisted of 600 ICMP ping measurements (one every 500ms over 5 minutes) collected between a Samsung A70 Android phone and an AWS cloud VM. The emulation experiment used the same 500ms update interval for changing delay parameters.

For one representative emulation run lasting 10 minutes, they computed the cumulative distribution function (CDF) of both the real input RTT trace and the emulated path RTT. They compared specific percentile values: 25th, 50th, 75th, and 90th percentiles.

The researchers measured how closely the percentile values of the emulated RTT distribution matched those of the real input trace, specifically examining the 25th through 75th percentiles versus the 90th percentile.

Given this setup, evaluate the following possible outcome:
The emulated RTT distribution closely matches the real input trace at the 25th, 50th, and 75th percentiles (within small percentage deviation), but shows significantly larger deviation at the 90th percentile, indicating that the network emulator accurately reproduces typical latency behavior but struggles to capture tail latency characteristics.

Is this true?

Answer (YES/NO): NO